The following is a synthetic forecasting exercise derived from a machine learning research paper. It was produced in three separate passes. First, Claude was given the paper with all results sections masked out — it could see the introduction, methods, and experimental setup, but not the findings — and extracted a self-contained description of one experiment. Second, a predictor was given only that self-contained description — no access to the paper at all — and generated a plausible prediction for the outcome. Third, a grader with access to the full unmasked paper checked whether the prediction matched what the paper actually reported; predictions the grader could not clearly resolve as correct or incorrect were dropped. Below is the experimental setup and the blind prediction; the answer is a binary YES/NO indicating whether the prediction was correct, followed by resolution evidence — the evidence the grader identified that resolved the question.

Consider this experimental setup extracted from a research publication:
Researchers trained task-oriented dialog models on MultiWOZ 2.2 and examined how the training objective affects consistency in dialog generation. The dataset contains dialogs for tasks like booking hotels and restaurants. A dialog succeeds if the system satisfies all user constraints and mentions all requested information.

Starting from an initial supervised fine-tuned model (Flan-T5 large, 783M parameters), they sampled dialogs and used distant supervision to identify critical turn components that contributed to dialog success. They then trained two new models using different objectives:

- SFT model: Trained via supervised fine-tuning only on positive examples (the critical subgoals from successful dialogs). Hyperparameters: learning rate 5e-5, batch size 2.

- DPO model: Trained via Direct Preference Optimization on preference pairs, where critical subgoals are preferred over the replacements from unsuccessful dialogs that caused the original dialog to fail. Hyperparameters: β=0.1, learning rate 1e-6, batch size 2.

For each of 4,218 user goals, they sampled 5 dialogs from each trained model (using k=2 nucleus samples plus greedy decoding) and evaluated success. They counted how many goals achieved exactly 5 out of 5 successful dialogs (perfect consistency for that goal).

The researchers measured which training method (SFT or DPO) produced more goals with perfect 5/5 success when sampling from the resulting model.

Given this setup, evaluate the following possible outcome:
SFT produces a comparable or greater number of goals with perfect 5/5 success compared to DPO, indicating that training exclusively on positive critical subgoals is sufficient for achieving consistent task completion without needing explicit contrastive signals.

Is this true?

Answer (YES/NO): NO